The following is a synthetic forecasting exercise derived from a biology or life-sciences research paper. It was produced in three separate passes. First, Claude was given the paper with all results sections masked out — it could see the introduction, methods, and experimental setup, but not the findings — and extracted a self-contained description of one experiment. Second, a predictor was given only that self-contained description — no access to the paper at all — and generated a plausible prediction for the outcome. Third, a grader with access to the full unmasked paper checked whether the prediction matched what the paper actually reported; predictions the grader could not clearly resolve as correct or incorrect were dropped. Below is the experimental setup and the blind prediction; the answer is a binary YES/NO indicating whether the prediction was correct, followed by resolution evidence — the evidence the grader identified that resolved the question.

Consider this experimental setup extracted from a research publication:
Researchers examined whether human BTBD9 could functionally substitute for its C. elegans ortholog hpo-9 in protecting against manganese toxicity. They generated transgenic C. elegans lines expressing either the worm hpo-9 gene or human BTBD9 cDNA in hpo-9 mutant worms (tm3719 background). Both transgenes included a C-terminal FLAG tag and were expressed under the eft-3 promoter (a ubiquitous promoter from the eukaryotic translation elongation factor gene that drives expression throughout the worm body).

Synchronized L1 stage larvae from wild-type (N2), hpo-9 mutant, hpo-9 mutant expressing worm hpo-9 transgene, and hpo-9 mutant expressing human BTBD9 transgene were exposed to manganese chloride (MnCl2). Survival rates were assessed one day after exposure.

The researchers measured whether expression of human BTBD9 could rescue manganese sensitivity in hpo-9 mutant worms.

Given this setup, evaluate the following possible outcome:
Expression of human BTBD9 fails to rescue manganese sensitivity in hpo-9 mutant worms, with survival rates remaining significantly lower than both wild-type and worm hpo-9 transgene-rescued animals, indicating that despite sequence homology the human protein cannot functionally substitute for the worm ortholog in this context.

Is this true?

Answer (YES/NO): NO